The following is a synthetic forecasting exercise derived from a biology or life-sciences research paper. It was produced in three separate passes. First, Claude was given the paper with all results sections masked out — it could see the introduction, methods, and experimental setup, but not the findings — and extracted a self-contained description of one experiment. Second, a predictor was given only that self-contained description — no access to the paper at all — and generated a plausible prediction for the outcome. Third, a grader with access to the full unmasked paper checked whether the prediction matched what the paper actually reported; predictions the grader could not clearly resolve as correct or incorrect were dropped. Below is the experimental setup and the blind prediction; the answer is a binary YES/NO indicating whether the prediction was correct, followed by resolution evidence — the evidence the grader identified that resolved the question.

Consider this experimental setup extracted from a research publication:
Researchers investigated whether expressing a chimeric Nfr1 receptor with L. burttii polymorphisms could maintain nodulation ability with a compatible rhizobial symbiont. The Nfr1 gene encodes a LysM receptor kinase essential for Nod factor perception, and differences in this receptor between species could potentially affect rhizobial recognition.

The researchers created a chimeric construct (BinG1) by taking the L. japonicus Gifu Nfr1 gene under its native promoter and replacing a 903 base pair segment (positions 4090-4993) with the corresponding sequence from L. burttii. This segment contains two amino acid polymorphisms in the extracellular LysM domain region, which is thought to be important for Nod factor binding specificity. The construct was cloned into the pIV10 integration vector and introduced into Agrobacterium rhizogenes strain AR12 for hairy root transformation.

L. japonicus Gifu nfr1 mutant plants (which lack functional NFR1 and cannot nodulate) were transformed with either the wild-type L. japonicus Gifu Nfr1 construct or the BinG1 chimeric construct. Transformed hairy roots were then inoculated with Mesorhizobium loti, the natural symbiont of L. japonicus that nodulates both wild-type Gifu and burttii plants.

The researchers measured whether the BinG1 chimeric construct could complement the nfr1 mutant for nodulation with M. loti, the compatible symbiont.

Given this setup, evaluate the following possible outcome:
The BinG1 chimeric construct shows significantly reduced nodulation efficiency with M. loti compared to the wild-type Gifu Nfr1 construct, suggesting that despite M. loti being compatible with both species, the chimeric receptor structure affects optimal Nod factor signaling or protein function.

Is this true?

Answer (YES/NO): NO